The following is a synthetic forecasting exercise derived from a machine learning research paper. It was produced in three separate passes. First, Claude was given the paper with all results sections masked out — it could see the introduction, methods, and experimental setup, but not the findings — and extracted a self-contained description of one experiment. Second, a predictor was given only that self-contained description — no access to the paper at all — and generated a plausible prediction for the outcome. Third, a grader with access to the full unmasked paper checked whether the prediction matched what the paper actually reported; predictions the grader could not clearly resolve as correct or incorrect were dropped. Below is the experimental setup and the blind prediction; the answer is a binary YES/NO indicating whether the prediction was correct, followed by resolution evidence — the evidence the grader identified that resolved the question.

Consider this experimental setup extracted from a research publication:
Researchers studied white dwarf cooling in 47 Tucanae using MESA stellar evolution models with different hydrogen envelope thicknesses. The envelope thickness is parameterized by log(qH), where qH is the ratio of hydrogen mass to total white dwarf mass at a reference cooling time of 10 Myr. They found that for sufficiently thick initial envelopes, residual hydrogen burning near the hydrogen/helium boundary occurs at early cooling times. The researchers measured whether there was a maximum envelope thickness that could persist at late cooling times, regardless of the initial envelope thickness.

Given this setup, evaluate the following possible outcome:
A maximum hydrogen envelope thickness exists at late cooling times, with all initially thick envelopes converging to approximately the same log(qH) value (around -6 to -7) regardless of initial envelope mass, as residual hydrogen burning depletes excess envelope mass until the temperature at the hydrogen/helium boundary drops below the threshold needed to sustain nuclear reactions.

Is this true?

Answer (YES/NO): NO